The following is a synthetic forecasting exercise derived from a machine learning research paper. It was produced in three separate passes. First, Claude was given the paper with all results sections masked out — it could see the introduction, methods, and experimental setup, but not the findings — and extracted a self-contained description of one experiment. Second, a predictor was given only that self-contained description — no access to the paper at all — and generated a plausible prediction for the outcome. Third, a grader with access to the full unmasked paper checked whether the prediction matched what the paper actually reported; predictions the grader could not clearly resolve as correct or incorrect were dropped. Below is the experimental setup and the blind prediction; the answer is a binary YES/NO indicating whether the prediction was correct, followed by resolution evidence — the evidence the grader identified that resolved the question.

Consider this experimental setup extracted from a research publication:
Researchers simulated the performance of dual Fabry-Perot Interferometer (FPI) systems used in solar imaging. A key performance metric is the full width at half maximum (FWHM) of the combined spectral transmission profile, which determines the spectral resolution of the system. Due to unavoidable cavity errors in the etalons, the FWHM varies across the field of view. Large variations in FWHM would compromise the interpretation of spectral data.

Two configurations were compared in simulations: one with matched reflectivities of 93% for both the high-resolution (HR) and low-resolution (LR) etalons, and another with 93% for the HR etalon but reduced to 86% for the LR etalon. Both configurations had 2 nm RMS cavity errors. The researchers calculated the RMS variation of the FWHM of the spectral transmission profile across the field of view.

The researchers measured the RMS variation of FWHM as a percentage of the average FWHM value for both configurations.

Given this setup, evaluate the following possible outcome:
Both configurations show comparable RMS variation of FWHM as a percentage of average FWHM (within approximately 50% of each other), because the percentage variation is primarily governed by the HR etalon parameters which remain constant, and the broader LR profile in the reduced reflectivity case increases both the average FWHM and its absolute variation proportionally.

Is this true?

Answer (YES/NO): NO